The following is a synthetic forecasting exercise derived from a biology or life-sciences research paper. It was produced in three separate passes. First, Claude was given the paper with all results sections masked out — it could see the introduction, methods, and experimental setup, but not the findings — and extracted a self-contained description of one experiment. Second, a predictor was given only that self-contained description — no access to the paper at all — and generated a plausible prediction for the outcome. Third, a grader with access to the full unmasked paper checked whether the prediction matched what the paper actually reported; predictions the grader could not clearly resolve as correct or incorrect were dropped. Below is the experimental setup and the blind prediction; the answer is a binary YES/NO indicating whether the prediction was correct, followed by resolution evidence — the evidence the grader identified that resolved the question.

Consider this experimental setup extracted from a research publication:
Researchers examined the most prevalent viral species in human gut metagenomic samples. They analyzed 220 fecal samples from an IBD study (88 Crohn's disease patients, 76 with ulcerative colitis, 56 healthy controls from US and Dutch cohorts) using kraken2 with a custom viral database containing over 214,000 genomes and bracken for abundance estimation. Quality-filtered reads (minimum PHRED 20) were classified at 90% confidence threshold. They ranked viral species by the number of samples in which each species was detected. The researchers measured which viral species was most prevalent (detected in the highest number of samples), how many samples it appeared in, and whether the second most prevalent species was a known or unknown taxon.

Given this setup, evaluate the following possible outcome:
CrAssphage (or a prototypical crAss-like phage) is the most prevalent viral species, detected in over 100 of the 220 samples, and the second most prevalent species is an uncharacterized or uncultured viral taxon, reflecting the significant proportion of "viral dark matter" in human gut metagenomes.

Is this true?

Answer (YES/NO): NO